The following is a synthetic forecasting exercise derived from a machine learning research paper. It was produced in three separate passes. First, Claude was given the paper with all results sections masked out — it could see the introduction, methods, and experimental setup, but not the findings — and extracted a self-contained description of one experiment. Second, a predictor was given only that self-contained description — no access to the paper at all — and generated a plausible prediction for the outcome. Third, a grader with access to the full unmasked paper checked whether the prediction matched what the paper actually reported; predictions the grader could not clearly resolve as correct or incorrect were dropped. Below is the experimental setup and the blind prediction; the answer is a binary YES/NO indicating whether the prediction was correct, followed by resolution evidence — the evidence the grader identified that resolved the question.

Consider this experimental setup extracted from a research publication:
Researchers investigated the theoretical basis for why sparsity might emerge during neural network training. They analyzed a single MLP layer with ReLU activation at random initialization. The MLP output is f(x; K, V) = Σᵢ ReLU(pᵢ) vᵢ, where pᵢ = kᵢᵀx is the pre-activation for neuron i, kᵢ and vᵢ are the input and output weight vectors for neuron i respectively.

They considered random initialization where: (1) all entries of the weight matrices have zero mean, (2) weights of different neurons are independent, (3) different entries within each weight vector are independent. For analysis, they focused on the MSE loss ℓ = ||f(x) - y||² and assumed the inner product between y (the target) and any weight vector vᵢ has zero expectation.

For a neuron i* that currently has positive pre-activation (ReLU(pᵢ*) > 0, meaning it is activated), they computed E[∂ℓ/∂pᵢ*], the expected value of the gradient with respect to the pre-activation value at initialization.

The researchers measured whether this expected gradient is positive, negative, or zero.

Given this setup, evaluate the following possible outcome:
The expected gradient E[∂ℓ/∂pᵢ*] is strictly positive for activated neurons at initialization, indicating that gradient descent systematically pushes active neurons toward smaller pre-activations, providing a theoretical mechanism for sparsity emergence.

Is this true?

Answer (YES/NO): YES